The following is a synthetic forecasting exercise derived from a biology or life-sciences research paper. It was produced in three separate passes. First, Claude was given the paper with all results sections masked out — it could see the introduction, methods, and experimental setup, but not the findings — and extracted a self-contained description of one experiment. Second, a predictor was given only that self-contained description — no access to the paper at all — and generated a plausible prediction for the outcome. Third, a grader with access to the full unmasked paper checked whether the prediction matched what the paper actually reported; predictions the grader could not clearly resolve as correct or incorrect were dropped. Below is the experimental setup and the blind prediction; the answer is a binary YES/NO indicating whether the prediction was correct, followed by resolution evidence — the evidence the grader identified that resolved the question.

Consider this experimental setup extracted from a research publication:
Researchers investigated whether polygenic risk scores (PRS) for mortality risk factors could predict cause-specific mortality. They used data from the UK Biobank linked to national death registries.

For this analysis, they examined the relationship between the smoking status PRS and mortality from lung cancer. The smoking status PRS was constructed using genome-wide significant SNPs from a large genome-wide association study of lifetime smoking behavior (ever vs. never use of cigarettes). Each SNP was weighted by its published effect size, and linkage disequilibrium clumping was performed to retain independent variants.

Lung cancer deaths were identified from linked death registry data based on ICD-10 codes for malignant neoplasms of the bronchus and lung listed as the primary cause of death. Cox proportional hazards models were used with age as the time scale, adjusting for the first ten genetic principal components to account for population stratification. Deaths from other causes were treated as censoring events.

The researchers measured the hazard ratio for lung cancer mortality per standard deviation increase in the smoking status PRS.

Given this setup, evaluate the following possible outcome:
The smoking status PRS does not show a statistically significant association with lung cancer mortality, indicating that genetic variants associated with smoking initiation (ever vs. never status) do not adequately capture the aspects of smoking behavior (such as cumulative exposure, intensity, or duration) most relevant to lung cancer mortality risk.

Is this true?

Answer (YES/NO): NO